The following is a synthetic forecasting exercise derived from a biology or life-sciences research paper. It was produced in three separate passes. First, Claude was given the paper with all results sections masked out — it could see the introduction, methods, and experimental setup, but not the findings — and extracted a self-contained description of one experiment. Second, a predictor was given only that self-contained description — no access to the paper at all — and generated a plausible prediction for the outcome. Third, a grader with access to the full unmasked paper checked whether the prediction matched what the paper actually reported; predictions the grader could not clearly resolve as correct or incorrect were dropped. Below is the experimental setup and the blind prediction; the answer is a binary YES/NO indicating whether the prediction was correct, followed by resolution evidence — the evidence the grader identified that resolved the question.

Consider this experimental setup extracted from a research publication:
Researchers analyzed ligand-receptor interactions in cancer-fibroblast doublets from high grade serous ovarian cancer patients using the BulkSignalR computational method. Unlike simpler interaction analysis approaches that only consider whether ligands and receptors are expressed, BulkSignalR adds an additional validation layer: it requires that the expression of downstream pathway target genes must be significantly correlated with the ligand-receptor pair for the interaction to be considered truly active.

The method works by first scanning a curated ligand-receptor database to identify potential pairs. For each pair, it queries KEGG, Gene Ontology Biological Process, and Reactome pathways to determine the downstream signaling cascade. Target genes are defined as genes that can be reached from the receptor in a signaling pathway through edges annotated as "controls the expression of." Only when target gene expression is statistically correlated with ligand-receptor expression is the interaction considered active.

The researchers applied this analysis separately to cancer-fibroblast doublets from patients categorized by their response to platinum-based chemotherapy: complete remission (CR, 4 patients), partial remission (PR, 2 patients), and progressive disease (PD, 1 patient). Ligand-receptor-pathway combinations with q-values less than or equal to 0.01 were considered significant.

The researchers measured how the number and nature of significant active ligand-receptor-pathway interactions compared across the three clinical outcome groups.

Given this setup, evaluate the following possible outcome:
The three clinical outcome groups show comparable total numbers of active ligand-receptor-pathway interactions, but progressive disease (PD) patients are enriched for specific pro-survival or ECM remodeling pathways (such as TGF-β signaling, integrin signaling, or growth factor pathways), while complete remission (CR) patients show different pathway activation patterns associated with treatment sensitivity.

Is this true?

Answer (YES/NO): NO